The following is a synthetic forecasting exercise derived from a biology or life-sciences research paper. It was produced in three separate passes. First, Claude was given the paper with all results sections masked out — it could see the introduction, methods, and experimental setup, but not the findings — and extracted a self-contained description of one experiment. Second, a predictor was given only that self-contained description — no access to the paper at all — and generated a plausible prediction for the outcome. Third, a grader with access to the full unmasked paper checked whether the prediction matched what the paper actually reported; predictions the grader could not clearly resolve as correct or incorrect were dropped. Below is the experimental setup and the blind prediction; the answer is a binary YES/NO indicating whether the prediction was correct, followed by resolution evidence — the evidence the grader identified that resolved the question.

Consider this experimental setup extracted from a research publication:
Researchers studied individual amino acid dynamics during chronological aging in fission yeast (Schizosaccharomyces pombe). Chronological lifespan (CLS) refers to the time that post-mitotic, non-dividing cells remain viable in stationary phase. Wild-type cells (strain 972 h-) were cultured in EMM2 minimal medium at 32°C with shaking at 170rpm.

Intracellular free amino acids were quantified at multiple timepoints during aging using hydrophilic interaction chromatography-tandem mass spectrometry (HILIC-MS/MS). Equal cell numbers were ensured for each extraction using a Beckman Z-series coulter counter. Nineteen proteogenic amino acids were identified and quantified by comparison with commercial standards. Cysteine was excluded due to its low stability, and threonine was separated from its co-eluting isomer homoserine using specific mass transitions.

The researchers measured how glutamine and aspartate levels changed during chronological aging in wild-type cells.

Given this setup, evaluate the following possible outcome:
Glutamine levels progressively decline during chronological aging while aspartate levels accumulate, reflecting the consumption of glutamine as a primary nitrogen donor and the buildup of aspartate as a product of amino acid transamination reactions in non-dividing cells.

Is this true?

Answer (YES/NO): YES